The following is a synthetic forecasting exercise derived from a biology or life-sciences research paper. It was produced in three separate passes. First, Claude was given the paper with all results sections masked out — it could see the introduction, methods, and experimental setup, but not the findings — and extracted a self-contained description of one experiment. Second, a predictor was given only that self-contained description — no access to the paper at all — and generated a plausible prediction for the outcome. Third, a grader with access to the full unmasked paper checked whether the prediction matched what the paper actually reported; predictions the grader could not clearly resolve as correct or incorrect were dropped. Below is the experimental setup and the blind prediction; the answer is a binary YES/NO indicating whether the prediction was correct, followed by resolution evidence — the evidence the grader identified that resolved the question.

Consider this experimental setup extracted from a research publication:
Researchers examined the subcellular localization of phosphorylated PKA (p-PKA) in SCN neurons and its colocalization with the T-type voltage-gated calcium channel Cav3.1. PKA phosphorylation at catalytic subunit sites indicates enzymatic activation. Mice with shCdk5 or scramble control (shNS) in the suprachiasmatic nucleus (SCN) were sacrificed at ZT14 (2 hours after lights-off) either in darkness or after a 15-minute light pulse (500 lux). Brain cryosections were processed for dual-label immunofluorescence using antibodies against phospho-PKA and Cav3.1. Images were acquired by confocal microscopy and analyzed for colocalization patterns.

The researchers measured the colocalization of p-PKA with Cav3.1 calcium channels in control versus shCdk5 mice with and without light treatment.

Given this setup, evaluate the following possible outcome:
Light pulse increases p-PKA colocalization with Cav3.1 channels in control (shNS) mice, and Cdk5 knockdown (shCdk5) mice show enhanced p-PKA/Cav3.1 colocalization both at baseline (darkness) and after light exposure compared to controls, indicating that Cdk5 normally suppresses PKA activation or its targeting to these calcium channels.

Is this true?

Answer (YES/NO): YES